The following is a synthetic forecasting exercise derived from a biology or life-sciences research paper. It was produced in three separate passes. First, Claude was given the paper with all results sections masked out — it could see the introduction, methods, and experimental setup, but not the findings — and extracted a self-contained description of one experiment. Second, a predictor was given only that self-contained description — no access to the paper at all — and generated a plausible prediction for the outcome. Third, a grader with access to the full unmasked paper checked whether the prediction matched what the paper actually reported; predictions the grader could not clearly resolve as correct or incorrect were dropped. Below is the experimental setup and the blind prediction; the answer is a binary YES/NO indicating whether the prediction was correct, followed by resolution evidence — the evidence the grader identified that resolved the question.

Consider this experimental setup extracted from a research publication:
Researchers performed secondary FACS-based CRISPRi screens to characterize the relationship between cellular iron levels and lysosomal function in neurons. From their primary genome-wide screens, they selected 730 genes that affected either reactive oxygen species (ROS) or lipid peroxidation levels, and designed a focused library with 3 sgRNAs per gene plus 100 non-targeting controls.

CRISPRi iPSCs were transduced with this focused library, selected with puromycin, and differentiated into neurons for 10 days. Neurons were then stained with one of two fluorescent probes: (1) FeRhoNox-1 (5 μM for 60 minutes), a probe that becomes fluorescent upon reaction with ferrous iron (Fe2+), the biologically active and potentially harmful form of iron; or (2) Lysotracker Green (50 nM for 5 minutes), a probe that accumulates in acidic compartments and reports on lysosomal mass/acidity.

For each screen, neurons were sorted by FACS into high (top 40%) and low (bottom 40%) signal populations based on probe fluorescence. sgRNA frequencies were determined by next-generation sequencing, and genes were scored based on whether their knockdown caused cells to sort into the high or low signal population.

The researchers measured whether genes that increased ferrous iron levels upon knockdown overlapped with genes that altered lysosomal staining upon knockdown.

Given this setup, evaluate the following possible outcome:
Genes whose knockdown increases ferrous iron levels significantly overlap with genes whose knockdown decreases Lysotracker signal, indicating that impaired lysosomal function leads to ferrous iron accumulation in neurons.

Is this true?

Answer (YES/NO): NO